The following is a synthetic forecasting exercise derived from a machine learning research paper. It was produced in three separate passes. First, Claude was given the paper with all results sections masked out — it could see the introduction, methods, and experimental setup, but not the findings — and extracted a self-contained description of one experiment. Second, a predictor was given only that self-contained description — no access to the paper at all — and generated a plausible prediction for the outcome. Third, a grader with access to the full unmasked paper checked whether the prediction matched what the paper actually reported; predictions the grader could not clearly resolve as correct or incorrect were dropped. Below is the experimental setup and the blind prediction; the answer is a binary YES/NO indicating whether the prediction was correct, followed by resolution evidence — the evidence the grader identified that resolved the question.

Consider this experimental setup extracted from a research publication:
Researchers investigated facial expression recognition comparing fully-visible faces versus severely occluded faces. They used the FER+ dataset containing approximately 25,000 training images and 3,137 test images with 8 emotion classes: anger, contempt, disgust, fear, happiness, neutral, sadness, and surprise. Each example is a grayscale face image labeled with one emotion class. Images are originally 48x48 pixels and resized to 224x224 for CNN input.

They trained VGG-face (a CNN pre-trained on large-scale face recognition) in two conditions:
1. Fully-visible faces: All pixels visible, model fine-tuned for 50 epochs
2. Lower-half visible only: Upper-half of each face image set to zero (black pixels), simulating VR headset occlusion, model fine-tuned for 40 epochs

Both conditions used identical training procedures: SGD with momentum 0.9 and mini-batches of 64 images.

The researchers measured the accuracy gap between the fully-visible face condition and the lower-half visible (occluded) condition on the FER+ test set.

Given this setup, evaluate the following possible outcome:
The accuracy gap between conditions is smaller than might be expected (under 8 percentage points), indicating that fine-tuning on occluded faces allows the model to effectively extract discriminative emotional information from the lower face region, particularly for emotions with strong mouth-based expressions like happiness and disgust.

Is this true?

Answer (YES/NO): YES